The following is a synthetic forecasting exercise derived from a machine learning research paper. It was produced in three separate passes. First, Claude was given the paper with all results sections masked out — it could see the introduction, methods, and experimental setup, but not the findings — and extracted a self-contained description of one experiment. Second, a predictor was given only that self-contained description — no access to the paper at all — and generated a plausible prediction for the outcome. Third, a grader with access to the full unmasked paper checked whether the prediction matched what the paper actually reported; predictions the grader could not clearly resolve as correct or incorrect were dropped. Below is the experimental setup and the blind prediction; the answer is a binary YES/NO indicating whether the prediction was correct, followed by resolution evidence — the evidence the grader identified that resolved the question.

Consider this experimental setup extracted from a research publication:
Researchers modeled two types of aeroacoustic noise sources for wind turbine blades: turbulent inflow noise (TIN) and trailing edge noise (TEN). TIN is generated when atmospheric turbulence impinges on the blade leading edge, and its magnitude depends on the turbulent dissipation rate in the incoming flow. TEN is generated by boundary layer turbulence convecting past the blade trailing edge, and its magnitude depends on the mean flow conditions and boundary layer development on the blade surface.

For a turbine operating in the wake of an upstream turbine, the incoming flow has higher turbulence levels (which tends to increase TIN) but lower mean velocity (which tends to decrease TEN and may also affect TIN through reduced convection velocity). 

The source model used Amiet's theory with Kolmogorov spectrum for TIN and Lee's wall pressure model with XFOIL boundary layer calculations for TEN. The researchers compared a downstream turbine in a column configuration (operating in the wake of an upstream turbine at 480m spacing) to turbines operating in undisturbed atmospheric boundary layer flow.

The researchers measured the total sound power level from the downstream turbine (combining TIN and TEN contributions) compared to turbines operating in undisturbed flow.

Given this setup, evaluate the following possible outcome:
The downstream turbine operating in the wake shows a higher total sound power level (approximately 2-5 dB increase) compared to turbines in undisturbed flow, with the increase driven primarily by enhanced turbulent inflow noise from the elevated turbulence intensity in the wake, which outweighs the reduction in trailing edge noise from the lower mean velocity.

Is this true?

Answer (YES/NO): NO